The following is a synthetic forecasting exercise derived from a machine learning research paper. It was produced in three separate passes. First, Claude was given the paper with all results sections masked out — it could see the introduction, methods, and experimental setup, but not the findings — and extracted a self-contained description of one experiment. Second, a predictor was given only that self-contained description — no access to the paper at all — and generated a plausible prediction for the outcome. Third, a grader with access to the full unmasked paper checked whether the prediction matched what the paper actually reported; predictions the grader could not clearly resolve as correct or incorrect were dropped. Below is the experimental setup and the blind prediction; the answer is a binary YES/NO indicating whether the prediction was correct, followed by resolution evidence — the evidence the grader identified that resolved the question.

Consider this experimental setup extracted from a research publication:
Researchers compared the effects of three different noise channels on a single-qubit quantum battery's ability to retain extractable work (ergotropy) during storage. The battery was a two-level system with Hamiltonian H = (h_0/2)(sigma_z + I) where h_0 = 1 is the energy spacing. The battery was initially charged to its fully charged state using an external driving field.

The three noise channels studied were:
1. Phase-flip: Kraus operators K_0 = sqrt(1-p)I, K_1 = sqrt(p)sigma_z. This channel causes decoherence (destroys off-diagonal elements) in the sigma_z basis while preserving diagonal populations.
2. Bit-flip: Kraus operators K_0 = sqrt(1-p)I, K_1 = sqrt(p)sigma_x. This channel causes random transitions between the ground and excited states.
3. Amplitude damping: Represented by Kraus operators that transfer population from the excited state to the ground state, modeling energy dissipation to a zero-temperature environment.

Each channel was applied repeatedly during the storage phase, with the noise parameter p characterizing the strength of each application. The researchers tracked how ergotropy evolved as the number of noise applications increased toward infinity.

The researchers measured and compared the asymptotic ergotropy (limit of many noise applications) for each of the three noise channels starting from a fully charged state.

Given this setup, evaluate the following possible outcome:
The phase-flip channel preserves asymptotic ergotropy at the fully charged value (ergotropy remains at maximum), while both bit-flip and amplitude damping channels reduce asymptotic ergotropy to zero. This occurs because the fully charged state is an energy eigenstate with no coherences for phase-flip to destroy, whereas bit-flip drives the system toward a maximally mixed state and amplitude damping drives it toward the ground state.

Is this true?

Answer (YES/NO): YES